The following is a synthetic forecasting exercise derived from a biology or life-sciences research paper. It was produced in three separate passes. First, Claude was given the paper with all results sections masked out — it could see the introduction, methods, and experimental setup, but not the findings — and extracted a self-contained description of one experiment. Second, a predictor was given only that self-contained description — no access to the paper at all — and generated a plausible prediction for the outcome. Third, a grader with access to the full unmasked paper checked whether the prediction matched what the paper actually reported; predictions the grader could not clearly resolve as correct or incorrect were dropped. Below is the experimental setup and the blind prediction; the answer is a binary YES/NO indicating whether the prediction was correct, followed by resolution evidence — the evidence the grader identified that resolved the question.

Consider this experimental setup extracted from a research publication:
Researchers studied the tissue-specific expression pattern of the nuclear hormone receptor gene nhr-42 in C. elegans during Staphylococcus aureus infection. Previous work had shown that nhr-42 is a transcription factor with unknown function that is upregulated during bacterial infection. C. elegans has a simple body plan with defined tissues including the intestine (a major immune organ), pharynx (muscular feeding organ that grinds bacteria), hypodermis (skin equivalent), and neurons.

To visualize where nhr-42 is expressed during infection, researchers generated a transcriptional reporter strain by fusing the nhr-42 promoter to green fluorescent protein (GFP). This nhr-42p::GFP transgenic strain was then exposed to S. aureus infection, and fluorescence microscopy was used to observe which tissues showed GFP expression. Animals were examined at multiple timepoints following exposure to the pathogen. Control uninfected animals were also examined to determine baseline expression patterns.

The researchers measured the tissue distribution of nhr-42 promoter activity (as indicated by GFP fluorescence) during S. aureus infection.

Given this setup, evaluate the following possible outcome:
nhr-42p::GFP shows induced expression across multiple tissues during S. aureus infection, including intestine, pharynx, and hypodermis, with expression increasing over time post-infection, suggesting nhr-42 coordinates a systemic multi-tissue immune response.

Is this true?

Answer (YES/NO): NO